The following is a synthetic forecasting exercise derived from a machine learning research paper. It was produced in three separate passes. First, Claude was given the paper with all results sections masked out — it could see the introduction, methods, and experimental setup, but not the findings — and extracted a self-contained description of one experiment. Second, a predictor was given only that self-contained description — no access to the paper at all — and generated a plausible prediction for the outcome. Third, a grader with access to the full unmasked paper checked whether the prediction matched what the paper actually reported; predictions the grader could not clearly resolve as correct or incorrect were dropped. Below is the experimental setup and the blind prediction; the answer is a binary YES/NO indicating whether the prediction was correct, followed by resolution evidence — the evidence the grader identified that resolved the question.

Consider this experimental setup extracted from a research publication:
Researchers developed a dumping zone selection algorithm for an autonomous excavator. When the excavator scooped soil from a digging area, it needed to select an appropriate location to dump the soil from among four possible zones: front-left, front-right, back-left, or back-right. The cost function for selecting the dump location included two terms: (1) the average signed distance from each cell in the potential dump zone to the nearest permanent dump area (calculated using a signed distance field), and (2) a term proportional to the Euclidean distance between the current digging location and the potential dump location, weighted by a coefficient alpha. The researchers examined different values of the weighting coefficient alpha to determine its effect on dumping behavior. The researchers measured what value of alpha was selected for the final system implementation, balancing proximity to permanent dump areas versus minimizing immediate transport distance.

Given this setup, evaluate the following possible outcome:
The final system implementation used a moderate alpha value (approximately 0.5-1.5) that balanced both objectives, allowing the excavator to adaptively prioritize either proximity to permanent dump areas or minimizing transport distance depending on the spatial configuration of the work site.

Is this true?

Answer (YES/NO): NO